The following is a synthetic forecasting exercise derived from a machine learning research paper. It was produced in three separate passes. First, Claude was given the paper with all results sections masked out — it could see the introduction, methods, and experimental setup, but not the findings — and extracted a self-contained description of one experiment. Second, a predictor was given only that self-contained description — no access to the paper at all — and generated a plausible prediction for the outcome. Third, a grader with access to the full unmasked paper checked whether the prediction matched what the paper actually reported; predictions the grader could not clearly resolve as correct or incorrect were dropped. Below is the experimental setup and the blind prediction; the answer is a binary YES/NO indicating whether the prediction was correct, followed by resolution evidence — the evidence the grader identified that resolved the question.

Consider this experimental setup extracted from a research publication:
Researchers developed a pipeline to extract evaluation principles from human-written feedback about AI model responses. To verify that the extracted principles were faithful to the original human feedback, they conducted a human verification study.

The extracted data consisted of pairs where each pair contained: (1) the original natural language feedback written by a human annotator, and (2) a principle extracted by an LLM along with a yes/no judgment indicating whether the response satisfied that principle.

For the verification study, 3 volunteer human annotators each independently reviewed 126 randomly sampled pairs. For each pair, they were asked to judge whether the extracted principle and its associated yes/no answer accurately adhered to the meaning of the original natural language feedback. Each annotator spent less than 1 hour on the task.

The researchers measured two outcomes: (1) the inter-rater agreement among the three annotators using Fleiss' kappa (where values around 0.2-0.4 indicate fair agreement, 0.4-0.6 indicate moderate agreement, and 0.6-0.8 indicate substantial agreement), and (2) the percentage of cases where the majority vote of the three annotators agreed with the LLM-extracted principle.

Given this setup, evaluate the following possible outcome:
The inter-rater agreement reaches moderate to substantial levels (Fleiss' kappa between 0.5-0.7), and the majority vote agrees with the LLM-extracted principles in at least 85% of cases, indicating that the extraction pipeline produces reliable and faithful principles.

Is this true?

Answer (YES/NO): NO